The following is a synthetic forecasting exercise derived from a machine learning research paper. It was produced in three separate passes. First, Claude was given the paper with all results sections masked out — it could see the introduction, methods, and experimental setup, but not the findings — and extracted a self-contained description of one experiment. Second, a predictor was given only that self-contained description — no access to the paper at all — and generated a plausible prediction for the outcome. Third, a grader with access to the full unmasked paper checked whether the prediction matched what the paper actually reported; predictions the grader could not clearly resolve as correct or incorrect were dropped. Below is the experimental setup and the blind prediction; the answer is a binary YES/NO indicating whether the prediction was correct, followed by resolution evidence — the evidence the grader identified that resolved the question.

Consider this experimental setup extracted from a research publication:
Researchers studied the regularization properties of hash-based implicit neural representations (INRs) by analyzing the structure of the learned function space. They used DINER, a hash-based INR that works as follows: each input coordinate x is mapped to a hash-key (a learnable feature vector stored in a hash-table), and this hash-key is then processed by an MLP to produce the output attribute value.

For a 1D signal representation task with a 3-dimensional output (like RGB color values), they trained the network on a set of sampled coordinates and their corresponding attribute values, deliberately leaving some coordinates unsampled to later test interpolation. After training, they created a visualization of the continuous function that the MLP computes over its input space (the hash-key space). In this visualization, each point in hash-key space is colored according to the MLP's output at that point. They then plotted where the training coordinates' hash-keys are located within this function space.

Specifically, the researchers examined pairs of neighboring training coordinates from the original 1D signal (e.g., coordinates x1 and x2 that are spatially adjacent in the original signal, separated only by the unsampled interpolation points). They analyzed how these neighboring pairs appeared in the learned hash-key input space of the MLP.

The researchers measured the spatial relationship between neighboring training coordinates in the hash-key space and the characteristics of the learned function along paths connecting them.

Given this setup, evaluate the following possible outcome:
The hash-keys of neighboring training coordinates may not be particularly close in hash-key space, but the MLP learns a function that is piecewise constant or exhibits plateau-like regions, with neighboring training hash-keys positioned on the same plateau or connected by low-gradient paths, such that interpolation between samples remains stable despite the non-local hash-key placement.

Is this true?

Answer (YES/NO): NO